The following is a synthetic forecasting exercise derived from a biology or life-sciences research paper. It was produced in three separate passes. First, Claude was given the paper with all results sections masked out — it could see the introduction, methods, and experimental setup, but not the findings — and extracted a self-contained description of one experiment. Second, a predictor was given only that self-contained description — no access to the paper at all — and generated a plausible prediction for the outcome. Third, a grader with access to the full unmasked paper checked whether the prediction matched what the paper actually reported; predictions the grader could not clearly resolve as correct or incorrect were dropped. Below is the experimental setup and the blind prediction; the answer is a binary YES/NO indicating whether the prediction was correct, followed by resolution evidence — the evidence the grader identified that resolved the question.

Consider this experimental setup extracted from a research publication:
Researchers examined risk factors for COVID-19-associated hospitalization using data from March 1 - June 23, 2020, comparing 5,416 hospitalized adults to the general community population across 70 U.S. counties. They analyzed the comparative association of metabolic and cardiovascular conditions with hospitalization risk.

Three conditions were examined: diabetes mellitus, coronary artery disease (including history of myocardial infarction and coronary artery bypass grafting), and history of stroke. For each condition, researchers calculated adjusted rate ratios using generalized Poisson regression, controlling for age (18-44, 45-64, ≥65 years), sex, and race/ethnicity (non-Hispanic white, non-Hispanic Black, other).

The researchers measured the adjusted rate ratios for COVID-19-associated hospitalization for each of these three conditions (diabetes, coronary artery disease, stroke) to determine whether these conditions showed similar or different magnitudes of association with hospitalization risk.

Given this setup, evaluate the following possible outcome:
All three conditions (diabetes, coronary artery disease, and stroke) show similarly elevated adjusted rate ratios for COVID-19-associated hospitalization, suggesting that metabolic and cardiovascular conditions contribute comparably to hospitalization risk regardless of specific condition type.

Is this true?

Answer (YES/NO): NO